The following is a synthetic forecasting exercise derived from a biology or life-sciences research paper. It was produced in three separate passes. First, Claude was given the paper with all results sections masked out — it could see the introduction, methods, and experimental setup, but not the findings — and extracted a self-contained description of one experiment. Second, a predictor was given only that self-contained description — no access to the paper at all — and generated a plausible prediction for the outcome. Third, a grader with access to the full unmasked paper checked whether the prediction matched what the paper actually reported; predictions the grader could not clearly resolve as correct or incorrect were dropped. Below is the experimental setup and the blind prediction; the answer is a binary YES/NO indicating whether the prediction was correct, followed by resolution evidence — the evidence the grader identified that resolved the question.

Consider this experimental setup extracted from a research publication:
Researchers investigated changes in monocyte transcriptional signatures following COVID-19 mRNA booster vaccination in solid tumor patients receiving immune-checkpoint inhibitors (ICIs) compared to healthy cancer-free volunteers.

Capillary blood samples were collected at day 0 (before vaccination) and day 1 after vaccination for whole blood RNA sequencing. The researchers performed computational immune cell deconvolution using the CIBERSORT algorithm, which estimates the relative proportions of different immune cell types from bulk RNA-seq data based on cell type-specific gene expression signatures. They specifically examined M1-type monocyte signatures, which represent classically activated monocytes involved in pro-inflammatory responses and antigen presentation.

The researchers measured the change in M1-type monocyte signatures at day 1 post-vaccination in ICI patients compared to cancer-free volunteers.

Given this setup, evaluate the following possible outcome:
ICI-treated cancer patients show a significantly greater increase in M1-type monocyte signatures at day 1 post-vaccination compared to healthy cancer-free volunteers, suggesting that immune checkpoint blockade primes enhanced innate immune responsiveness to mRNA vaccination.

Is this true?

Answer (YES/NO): YES